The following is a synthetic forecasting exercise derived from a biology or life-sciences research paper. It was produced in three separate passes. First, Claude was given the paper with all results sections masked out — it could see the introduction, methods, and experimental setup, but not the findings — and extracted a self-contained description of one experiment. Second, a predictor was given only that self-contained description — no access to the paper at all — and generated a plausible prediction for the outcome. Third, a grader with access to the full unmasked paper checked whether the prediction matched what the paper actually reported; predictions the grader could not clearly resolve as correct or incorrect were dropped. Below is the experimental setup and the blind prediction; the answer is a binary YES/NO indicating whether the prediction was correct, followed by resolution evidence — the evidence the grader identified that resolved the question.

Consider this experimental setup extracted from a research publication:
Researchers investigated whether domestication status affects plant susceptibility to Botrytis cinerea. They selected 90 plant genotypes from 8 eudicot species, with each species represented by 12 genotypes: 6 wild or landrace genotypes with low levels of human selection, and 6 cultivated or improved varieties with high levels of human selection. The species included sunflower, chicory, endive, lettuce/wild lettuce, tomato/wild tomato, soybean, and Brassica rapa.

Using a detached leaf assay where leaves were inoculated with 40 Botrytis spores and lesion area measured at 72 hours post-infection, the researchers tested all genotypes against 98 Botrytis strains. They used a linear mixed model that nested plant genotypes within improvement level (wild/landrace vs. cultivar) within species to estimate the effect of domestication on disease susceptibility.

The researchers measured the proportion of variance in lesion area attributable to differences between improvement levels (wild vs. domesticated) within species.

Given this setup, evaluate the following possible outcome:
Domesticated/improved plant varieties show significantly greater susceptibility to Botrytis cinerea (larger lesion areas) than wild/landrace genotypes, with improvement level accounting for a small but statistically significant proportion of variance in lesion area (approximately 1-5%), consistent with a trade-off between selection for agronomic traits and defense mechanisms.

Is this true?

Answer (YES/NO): NO